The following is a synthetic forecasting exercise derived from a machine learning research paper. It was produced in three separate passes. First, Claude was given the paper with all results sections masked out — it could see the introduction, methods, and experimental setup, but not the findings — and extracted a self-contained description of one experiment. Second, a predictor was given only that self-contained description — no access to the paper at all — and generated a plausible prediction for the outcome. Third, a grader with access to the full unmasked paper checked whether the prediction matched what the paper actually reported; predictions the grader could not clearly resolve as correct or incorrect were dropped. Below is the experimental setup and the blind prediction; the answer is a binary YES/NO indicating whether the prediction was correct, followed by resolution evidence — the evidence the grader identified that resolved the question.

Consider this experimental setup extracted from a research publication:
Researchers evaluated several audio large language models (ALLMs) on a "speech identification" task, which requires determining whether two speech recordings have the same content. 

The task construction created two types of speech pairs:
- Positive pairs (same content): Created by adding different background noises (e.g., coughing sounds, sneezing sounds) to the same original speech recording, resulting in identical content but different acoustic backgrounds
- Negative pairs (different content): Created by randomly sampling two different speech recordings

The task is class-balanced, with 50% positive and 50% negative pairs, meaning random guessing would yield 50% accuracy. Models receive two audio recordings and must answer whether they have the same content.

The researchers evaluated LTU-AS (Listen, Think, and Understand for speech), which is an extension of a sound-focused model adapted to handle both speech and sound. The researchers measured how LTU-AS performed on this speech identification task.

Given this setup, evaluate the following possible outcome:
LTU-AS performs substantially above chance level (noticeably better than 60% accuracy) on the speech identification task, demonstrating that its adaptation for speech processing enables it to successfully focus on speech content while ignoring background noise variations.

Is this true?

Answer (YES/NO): NO